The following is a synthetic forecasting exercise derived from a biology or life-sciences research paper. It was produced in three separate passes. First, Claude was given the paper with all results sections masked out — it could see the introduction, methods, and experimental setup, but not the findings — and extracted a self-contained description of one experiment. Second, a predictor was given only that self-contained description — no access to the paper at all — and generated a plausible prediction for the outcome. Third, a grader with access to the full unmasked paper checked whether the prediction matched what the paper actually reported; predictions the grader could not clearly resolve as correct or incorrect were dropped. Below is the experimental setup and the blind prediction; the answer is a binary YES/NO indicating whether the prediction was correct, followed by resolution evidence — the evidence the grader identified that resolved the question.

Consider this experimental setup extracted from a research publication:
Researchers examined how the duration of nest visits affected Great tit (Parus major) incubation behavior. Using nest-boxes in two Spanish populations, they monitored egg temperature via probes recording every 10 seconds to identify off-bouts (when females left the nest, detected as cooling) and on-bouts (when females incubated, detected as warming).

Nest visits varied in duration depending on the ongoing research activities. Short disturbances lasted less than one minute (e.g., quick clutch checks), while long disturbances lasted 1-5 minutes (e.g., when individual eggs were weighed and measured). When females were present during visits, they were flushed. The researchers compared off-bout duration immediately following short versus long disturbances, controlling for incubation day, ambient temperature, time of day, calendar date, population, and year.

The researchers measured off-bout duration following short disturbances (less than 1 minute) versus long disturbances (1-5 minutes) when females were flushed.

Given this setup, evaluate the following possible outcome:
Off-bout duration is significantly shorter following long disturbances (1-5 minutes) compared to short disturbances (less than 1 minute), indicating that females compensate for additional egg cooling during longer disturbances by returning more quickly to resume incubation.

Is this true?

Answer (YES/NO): NO